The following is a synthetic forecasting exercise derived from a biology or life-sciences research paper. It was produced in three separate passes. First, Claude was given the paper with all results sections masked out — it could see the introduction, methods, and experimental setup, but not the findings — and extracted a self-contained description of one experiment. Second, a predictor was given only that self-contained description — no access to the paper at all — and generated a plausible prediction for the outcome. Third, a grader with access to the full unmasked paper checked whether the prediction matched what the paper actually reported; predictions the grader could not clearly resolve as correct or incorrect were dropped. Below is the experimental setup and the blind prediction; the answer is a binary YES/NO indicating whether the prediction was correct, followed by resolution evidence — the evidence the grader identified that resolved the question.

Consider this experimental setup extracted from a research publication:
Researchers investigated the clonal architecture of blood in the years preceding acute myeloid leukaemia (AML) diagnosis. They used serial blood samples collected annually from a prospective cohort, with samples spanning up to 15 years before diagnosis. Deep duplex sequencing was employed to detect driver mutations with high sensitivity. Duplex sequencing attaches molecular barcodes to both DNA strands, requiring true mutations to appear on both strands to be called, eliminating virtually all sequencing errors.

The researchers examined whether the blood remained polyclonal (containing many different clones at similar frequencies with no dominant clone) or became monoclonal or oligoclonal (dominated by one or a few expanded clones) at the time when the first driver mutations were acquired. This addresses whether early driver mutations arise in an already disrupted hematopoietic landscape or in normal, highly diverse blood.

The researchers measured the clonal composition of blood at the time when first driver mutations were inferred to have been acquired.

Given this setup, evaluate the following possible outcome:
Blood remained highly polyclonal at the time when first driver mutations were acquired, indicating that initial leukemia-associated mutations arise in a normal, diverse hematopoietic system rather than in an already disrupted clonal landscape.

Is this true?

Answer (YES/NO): YES